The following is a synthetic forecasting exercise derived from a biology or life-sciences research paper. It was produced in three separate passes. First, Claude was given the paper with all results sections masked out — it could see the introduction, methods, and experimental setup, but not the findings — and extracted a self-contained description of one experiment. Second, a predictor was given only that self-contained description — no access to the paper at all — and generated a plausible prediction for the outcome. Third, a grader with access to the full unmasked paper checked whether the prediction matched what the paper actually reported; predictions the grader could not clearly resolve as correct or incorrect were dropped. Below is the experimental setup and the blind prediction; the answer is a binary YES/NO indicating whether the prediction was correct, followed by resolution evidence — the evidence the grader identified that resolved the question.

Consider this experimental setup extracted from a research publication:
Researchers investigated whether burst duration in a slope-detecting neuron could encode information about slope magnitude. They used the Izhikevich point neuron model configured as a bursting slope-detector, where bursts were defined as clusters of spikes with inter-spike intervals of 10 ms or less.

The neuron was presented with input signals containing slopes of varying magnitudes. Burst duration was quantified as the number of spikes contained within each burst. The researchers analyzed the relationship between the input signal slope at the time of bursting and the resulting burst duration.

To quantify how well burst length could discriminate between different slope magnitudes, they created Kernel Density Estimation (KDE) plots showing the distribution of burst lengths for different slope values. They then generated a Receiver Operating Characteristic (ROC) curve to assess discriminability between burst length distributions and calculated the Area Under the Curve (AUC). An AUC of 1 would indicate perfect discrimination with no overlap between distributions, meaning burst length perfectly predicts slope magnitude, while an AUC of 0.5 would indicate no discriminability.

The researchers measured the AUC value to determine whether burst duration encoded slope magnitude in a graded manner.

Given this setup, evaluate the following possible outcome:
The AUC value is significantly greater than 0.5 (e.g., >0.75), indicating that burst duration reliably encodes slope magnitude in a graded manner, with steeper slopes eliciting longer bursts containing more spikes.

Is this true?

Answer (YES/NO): YES